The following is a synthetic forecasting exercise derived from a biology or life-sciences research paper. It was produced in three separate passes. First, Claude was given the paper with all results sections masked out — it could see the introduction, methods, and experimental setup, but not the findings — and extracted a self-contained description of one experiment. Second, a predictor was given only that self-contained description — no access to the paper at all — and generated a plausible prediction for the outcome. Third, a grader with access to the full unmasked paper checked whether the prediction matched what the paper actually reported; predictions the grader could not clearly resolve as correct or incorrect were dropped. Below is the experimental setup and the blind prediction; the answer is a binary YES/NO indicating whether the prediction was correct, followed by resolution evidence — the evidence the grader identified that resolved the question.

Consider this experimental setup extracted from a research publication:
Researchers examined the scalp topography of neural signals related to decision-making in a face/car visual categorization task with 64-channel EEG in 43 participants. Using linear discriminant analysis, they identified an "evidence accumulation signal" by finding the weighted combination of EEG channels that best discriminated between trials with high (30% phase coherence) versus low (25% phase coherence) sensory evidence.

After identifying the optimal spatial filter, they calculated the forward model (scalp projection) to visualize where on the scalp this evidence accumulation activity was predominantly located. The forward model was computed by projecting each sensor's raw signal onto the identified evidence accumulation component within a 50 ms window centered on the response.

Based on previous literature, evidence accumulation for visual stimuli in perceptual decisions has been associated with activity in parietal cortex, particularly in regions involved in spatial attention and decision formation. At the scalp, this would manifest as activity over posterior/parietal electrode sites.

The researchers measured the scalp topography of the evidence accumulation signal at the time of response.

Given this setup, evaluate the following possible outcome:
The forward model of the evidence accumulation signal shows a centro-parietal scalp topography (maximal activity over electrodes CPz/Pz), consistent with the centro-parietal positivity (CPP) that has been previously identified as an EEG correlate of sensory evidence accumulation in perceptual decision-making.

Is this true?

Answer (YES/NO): YES